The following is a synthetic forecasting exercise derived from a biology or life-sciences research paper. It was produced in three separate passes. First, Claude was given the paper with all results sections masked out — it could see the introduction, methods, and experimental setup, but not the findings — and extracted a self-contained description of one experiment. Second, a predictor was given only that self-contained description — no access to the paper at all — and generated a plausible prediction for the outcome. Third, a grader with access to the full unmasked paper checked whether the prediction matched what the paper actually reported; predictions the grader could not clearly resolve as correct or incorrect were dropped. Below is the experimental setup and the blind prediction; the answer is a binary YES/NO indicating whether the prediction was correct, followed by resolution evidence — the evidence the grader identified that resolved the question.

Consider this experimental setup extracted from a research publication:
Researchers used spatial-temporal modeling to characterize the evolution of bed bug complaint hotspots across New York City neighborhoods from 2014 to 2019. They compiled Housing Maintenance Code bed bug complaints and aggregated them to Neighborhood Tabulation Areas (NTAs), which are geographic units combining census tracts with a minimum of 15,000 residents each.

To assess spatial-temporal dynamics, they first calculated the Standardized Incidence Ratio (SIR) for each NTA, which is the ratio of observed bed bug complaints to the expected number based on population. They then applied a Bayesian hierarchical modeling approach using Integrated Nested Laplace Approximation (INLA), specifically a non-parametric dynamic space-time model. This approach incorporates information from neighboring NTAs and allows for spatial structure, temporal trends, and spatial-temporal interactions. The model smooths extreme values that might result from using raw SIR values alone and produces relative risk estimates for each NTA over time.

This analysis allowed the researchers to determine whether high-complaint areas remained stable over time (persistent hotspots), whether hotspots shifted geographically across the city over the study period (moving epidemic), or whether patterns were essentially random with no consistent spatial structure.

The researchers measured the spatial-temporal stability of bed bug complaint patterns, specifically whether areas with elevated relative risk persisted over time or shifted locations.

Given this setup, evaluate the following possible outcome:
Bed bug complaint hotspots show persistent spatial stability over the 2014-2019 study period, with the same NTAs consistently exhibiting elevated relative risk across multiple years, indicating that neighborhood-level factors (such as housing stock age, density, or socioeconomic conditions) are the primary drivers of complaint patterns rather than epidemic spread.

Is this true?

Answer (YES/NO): YES